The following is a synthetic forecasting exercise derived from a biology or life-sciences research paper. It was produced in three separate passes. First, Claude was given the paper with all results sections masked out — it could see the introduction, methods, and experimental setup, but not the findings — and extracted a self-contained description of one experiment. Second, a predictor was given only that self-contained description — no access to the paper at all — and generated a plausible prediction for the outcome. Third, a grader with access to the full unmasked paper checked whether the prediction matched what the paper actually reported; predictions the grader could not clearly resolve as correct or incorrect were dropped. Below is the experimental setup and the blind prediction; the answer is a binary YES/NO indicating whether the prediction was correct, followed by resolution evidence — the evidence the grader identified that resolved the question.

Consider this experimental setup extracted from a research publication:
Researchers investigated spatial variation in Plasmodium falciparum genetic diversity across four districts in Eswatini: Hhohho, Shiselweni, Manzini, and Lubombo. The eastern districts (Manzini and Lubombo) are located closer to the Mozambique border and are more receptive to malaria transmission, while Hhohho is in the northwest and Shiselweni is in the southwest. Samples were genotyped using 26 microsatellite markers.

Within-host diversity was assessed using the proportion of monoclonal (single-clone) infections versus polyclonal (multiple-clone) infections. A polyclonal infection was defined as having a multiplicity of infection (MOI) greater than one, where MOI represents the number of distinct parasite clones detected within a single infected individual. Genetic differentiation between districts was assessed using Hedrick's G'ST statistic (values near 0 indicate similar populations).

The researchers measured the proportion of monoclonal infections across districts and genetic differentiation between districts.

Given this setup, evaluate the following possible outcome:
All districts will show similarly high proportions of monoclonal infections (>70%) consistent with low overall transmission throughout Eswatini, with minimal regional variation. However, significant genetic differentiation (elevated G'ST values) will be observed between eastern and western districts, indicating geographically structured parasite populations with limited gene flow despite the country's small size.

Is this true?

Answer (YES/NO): NO